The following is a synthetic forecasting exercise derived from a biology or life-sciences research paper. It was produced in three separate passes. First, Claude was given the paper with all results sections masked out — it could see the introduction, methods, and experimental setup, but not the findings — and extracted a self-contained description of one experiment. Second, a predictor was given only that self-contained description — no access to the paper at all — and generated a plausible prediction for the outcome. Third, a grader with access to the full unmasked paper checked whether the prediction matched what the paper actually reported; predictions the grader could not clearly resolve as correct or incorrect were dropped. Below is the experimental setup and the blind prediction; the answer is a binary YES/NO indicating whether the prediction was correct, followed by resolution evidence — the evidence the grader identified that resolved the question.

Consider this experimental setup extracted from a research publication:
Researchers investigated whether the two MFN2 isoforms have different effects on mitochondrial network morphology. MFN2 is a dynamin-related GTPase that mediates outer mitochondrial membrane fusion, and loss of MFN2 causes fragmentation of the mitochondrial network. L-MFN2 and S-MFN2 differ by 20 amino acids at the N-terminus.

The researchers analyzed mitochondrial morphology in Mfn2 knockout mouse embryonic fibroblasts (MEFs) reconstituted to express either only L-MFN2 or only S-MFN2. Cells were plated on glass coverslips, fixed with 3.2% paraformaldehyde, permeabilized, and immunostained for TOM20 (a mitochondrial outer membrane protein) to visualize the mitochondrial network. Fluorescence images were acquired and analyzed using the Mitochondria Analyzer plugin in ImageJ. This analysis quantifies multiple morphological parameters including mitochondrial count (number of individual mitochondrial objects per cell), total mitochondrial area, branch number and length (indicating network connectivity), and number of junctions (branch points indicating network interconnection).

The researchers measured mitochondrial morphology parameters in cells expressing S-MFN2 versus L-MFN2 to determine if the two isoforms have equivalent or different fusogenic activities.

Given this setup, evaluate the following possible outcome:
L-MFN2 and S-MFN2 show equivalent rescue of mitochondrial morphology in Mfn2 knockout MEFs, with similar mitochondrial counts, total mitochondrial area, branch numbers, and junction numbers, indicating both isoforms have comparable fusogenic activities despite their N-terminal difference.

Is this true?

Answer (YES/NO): NO